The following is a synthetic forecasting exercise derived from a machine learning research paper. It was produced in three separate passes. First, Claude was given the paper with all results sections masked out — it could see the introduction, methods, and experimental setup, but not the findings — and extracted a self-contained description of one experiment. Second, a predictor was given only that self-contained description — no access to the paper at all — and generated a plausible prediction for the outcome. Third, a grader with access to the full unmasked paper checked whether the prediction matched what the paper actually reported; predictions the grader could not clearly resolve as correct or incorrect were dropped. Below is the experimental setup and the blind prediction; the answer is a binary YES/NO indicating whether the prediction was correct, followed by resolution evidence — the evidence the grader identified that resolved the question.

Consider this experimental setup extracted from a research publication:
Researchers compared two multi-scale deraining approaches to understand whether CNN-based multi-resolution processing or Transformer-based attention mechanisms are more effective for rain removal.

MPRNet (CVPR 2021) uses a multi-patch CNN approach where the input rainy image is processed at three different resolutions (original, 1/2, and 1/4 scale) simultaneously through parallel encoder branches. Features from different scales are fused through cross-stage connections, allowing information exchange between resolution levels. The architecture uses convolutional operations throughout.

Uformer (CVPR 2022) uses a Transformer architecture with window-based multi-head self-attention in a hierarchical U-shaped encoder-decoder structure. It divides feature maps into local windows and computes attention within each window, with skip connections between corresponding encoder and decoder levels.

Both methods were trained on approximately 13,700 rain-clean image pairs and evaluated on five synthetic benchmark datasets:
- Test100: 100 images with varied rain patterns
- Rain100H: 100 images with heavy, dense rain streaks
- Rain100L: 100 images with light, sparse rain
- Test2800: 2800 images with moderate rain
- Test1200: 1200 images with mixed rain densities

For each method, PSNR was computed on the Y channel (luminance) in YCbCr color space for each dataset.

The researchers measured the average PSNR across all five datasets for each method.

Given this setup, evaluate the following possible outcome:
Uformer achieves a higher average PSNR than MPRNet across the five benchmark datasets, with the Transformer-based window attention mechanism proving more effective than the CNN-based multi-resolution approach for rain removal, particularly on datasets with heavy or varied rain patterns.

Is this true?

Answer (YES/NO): NO